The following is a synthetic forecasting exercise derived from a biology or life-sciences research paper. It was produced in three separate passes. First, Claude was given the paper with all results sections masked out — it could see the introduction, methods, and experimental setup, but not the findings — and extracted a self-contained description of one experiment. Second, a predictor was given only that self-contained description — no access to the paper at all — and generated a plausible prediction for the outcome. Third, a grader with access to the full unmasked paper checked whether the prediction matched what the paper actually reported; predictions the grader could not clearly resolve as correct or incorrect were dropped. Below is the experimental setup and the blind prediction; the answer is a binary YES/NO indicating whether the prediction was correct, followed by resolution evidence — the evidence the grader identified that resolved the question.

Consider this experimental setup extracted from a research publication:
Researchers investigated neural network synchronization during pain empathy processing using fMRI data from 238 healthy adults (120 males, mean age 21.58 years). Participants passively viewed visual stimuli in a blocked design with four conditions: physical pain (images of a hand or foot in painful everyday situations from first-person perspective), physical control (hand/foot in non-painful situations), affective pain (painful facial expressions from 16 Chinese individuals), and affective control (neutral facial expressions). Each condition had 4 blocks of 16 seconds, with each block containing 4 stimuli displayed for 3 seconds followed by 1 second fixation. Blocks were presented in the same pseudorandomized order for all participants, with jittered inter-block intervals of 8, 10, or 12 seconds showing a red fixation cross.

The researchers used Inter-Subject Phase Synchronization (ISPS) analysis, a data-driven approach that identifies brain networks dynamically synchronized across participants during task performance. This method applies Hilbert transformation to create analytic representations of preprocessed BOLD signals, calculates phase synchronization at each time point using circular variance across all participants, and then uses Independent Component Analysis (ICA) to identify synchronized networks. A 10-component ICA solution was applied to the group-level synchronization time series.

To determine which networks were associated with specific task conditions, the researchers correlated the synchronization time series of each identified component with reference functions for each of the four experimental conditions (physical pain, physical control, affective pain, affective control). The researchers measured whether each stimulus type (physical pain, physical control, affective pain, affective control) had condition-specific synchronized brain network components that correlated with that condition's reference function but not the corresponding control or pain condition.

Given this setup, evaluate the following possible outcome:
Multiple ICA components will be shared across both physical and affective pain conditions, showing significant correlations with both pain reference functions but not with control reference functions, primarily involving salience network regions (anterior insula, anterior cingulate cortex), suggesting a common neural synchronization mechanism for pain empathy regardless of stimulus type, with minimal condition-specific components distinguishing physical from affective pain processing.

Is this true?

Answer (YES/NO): NO